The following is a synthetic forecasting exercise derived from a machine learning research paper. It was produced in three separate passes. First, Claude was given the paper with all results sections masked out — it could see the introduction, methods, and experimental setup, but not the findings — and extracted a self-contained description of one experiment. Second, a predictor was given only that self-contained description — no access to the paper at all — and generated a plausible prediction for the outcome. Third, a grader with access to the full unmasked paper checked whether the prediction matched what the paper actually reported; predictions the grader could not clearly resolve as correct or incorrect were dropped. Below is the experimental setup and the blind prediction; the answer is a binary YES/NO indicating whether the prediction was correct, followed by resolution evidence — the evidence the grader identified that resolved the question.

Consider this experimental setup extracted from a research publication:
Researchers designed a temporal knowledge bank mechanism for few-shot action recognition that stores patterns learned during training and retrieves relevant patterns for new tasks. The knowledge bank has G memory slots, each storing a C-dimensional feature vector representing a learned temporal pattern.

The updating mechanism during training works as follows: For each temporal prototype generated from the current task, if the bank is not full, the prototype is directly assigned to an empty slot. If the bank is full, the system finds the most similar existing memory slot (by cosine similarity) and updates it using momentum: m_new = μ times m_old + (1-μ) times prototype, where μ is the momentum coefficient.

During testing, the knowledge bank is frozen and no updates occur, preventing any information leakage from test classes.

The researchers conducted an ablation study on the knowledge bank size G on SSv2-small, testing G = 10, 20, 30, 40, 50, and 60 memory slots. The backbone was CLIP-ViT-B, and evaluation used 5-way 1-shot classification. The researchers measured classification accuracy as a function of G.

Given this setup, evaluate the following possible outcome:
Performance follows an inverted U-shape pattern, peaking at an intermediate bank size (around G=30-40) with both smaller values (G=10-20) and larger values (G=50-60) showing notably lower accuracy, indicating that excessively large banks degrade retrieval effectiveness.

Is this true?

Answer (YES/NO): NO